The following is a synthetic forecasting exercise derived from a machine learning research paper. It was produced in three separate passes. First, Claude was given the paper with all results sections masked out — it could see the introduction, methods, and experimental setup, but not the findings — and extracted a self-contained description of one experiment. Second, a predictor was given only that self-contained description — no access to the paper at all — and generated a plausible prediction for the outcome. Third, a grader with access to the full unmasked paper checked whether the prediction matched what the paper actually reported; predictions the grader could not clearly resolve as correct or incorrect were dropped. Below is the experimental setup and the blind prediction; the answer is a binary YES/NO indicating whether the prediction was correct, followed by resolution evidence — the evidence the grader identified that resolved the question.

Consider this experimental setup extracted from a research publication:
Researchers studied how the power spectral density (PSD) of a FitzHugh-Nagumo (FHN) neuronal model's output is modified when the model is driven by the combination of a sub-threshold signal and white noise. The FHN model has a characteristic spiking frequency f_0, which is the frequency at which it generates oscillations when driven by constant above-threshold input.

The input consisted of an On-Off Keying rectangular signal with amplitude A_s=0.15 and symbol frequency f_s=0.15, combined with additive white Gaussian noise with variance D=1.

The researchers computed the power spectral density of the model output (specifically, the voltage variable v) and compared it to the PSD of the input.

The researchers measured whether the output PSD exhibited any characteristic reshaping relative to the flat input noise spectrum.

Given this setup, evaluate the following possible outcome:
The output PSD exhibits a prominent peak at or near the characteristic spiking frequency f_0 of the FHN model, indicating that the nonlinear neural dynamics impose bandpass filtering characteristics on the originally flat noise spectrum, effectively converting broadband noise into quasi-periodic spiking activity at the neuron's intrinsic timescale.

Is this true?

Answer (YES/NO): YES